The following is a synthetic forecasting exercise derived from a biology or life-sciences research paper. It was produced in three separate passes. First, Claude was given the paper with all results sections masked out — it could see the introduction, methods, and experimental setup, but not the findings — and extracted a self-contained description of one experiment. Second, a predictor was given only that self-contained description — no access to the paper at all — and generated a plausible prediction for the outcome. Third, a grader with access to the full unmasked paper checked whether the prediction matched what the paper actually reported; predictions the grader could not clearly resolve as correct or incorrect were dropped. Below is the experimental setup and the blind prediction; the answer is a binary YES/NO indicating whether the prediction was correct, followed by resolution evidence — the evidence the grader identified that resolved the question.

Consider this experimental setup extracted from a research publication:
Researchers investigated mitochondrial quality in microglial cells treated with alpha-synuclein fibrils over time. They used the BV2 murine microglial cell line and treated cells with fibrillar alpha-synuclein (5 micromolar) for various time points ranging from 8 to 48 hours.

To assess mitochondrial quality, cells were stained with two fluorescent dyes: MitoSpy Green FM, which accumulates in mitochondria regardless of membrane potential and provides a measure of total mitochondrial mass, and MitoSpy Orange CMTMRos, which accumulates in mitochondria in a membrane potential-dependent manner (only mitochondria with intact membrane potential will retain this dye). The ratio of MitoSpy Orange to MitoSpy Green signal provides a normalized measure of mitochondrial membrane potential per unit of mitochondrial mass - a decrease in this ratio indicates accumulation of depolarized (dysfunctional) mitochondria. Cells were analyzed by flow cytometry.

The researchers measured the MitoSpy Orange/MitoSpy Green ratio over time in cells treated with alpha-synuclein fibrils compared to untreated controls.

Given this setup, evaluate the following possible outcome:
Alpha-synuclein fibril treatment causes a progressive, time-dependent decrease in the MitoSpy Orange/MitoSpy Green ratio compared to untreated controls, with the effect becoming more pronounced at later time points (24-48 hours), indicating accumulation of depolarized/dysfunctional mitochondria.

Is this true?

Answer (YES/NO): NO